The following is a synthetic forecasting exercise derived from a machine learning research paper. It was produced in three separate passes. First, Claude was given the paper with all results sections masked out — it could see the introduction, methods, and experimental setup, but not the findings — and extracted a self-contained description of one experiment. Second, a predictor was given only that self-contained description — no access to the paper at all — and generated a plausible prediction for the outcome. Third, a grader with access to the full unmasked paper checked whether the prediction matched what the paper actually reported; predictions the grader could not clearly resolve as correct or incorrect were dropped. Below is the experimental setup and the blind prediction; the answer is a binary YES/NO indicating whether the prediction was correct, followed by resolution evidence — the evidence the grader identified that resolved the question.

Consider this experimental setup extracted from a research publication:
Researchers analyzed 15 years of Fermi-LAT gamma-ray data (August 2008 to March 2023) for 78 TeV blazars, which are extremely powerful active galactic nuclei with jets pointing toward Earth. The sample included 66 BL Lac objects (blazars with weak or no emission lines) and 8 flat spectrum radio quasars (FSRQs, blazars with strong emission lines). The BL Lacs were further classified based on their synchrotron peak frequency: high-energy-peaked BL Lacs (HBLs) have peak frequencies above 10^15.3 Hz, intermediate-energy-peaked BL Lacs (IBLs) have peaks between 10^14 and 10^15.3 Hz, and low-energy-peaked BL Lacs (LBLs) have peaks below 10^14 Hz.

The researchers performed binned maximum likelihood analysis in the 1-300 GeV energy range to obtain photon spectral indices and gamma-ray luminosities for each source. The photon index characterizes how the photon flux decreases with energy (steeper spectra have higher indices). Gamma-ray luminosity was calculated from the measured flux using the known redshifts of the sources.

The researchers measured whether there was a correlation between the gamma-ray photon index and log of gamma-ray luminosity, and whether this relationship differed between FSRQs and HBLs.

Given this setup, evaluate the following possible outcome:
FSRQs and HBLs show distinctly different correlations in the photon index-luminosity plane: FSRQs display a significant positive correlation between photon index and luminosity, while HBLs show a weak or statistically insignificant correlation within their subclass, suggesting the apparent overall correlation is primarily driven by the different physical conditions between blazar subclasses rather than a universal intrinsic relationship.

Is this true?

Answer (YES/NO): NO